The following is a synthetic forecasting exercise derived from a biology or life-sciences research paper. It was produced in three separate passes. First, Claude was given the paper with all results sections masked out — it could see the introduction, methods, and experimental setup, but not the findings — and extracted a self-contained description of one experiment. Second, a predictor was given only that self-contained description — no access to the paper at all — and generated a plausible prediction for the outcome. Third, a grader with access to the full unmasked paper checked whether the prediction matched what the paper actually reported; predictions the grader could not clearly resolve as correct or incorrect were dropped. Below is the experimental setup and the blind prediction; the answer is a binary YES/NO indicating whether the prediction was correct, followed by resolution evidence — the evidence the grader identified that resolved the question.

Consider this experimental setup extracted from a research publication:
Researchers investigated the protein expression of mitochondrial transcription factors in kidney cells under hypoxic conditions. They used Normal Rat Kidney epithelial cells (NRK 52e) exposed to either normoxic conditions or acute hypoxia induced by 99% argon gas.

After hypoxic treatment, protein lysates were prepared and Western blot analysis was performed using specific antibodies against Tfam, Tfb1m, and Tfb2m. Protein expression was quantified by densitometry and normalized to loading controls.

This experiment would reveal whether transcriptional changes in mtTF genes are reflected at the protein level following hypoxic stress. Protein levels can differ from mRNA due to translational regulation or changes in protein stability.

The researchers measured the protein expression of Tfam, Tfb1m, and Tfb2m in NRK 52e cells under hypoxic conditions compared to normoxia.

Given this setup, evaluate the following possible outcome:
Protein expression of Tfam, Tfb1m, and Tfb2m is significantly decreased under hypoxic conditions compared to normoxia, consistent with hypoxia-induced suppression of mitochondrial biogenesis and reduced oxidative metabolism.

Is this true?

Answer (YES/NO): NO